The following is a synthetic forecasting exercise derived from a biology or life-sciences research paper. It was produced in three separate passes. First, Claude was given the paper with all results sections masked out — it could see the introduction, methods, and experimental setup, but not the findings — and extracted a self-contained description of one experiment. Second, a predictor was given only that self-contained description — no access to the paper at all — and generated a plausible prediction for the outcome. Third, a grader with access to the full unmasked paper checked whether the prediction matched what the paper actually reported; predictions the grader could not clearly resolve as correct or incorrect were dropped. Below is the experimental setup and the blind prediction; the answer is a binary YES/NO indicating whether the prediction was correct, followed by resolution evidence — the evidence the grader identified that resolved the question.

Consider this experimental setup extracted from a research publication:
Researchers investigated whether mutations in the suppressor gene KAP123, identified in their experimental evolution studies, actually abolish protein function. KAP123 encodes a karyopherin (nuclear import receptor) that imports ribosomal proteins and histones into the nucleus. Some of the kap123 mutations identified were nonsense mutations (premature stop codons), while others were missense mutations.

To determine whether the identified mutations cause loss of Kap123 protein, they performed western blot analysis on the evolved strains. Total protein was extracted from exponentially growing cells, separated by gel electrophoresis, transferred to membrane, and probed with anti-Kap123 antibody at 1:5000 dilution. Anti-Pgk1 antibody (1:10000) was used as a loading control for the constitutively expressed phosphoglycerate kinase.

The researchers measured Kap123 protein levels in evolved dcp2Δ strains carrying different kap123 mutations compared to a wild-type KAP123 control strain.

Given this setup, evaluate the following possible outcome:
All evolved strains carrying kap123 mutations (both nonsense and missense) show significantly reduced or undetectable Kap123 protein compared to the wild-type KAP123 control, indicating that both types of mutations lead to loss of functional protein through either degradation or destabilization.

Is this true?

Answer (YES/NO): NO